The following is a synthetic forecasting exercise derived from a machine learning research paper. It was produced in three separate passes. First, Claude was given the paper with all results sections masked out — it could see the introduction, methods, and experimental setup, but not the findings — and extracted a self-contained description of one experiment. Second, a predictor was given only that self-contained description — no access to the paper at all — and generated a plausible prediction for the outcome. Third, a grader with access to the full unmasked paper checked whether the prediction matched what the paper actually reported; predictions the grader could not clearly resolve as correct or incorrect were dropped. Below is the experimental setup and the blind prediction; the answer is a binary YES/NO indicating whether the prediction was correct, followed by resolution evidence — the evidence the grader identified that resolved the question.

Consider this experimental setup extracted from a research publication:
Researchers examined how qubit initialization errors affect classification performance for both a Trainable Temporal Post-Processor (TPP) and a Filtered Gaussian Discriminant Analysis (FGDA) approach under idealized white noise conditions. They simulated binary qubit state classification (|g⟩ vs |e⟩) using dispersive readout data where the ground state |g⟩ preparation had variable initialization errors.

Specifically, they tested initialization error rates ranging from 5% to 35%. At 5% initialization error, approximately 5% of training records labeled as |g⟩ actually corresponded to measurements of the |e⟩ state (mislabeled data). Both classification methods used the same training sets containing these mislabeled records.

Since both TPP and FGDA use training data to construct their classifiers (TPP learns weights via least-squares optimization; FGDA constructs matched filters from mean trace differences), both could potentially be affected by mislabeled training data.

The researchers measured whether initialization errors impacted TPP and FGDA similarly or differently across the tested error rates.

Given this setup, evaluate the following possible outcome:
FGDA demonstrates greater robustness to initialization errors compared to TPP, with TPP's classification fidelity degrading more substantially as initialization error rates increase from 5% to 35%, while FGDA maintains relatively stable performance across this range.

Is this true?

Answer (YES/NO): NO